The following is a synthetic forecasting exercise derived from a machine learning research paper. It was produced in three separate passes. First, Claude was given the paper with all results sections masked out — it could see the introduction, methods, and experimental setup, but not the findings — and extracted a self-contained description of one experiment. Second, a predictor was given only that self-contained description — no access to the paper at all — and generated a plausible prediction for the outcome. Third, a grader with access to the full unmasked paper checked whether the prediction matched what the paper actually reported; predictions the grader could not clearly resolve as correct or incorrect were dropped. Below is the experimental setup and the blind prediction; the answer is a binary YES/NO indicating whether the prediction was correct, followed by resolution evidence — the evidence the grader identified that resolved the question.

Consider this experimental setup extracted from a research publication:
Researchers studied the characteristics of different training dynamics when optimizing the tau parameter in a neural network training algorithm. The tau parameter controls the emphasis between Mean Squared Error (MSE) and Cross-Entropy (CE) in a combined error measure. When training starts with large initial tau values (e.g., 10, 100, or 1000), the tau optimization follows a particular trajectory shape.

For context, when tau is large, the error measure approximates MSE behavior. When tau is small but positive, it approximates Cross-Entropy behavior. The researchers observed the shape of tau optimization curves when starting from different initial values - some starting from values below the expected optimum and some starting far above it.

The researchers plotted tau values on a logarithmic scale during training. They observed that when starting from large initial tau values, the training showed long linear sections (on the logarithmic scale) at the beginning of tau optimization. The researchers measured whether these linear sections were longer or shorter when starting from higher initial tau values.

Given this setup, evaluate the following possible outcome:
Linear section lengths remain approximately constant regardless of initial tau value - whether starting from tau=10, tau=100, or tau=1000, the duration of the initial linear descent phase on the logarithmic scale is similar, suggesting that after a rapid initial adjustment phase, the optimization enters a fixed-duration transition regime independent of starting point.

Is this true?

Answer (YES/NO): NO